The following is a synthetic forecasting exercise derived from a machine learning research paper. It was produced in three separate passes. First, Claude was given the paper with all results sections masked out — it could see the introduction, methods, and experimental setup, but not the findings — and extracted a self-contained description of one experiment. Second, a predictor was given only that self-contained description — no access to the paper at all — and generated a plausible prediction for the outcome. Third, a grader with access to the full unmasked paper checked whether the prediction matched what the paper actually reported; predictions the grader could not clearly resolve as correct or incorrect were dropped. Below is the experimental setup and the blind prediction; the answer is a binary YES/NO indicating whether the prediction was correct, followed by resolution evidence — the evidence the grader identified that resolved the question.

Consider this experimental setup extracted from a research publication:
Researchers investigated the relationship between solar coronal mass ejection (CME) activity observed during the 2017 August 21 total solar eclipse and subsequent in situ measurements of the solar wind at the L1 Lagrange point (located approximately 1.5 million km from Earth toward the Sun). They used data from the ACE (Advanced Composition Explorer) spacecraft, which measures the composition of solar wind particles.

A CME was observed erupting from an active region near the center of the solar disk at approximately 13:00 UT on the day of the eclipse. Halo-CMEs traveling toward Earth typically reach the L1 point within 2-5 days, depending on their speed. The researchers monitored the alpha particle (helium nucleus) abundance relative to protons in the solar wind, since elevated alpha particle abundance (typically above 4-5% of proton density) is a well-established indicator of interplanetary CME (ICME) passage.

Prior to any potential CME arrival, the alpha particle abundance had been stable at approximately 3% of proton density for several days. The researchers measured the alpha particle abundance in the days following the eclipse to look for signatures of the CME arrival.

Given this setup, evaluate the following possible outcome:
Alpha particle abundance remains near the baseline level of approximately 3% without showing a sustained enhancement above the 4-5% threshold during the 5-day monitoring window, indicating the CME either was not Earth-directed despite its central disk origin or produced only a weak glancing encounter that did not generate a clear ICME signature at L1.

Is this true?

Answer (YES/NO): NO